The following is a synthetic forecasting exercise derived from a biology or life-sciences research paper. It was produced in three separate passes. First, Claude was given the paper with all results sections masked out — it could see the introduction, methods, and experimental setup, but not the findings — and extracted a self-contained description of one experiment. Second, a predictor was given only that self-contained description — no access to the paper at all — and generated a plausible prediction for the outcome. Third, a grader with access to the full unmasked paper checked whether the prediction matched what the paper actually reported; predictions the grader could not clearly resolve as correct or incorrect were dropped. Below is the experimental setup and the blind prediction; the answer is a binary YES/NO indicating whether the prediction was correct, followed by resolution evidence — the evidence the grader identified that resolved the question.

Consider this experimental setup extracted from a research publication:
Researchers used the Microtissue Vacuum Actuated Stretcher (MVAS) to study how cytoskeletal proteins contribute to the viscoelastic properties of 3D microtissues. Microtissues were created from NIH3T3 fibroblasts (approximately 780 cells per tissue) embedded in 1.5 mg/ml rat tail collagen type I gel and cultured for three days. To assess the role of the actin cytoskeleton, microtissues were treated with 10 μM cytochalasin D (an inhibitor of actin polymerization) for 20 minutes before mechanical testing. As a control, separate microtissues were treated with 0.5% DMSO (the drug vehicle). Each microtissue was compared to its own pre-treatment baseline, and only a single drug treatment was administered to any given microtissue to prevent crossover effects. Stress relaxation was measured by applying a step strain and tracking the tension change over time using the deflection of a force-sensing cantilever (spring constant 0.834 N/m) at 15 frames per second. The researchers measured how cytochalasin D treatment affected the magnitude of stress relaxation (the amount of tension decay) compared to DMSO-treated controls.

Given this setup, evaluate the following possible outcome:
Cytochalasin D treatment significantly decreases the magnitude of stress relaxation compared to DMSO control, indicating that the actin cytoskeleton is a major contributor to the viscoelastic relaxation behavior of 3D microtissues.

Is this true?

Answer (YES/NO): YES